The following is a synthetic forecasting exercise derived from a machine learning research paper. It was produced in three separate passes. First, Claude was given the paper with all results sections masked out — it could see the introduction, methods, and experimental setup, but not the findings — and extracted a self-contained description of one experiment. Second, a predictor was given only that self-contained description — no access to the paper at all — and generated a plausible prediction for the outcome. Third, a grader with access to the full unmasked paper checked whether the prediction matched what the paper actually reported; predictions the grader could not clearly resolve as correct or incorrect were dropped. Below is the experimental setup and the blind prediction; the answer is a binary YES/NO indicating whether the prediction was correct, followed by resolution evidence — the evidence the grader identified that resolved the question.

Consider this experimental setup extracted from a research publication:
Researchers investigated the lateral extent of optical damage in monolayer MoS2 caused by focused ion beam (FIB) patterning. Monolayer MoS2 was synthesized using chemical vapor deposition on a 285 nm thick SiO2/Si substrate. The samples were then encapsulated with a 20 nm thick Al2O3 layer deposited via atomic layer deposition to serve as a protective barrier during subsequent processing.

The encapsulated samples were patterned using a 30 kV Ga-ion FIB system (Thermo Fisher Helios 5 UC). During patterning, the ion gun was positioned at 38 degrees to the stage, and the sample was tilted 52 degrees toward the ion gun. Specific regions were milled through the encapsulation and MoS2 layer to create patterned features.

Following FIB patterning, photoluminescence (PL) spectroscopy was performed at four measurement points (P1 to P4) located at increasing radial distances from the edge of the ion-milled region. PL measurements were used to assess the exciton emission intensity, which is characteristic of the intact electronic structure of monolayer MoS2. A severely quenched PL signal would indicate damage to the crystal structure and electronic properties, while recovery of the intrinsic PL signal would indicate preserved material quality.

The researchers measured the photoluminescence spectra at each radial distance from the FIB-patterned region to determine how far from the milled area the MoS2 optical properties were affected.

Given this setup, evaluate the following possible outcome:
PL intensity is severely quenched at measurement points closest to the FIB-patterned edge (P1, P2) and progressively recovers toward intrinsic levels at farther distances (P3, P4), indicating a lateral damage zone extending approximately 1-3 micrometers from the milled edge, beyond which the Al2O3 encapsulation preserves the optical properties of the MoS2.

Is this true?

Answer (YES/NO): NO